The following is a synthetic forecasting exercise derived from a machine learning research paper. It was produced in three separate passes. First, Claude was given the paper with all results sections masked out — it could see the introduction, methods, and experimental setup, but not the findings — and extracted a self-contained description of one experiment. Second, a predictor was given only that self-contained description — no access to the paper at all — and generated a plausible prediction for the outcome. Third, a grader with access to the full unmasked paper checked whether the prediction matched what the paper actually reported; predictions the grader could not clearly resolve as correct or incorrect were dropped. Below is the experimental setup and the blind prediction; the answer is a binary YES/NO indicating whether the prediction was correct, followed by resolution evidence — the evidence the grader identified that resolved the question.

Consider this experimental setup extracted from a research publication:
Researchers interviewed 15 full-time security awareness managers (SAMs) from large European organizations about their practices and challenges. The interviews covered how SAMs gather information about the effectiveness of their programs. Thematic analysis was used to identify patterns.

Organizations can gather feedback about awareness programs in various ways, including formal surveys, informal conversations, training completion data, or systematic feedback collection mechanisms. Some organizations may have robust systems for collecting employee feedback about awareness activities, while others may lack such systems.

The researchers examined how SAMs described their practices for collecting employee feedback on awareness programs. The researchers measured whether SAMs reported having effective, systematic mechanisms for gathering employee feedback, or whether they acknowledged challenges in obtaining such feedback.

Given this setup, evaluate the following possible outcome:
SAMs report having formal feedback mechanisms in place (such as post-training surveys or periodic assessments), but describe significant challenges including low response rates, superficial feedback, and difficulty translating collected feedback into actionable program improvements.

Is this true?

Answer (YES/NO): NO